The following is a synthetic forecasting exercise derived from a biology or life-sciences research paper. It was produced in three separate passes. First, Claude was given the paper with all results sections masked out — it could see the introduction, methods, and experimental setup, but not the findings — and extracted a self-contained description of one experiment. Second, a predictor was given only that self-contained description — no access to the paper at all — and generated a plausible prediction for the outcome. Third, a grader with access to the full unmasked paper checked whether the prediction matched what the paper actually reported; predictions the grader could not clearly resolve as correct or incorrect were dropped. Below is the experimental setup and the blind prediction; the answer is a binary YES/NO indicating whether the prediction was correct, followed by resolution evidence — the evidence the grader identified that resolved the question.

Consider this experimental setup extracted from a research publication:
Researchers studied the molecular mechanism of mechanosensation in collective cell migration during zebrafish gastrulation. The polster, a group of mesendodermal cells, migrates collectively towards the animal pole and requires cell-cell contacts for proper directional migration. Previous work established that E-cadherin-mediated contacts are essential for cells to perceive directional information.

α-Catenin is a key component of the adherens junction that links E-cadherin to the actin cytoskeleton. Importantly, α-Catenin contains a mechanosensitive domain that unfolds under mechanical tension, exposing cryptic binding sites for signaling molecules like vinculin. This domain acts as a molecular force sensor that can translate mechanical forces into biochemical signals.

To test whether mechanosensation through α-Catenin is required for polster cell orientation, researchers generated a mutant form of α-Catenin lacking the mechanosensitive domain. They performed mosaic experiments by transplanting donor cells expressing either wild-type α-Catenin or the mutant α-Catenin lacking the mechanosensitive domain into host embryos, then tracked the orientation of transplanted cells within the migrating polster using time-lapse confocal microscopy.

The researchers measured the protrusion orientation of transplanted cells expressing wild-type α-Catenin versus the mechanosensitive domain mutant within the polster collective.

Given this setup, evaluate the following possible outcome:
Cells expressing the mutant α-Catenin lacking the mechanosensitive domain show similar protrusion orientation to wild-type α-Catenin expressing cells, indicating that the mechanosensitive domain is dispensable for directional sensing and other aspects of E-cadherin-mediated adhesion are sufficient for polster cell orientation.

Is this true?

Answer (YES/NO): NO